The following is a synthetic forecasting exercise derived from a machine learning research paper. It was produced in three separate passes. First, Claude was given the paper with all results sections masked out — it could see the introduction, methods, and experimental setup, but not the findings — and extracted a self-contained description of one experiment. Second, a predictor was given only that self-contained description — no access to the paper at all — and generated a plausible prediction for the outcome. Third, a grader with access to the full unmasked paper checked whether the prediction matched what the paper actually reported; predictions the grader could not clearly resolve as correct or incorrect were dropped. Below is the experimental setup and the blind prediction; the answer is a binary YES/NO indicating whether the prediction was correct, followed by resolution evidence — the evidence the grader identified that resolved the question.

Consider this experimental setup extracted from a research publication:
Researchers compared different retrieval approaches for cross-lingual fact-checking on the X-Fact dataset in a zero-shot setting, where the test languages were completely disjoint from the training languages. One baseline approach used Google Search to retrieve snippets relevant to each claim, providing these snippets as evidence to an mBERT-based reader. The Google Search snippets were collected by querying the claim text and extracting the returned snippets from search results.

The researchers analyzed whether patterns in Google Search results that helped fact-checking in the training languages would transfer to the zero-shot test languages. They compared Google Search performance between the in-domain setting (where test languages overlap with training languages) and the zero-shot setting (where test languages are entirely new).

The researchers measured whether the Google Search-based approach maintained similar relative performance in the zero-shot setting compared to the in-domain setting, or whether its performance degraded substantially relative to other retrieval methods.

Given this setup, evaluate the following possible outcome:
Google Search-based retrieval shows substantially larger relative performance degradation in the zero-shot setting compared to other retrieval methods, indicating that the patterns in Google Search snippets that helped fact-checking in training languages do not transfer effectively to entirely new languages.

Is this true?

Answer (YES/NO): YES